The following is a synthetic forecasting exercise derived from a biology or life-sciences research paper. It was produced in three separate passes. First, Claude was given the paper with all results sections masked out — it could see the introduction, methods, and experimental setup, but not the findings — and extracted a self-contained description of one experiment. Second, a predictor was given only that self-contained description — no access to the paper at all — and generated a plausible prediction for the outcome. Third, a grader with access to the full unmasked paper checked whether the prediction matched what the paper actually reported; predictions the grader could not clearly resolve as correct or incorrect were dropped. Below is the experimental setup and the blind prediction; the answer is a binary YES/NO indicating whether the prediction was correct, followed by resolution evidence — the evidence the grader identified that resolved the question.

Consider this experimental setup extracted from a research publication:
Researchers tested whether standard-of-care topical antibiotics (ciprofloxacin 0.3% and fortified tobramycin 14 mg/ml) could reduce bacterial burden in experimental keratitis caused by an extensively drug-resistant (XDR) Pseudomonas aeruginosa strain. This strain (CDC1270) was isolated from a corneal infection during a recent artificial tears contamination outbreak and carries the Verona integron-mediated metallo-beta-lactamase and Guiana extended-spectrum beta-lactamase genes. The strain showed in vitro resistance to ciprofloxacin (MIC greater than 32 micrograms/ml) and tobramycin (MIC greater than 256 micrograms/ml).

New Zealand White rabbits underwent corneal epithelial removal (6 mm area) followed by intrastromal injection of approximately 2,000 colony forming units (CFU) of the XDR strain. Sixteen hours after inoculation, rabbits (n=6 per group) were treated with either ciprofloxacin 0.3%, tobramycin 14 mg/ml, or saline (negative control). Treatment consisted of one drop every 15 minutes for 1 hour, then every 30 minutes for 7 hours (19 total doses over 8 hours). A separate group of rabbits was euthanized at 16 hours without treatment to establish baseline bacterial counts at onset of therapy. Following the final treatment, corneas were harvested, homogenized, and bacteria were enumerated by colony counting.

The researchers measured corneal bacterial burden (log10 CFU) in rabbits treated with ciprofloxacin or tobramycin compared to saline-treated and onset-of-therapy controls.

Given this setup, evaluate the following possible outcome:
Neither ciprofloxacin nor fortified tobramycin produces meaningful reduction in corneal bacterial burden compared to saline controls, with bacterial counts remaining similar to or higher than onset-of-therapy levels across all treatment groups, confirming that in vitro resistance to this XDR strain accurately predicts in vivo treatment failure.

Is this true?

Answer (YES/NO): NO